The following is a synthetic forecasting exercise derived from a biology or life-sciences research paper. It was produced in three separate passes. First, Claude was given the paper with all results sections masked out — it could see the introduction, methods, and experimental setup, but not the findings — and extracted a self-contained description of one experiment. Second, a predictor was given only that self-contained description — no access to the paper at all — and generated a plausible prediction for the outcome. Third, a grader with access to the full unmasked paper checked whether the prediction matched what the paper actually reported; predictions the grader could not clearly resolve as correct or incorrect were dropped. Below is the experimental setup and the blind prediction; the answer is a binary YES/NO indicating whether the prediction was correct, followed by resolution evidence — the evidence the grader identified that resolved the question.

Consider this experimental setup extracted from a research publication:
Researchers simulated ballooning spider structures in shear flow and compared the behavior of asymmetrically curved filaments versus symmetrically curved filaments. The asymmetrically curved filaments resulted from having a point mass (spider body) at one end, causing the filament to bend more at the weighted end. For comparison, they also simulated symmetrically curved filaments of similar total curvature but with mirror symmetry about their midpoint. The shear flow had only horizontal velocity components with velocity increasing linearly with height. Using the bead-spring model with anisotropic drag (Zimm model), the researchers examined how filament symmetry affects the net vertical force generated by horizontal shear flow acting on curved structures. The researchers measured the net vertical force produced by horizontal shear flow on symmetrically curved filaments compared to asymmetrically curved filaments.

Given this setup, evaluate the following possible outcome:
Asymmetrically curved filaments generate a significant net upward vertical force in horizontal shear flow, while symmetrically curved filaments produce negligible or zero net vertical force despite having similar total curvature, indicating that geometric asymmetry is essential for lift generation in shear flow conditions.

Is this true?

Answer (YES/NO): YES